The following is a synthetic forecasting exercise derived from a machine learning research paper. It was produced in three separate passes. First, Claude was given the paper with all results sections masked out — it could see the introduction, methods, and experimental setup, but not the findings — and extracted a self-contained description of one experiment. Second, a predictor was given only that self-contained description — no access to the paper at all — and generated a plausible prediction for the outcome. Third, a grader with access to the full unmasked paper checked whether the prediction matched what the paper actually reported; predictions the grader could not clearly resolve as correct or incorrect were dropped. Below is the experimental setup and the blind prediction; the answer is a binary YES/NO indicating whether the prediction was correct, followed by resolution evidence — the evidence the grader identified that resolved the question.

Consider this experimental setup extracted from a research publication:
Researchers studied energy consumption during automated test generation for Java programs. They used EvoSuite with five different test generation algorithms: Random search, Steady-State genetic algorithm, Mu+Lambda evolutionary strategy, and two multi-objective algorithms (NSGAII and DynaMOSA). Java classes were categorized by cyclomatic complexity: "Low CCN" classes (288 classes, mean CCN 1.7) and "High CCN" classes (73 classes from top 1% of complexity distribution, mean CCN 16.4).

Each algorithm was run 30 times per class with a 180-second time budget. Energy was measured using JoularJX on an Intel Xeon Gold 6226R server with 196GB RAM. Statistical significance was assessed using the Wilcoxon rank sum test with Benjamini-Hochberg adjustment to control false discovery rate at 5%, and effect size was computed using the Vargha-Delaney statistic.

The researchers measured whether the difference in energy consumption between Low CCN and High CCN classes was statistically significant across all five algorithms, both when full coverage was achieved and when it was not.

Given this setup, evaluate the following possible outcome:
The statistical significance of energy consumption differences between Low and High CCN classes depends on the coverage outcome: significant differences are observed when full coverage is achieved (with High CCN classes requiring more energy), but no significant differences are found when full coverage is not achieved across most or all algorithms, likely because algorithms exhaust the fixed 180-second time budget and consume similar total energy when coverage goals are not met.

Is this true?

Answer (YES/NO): NO